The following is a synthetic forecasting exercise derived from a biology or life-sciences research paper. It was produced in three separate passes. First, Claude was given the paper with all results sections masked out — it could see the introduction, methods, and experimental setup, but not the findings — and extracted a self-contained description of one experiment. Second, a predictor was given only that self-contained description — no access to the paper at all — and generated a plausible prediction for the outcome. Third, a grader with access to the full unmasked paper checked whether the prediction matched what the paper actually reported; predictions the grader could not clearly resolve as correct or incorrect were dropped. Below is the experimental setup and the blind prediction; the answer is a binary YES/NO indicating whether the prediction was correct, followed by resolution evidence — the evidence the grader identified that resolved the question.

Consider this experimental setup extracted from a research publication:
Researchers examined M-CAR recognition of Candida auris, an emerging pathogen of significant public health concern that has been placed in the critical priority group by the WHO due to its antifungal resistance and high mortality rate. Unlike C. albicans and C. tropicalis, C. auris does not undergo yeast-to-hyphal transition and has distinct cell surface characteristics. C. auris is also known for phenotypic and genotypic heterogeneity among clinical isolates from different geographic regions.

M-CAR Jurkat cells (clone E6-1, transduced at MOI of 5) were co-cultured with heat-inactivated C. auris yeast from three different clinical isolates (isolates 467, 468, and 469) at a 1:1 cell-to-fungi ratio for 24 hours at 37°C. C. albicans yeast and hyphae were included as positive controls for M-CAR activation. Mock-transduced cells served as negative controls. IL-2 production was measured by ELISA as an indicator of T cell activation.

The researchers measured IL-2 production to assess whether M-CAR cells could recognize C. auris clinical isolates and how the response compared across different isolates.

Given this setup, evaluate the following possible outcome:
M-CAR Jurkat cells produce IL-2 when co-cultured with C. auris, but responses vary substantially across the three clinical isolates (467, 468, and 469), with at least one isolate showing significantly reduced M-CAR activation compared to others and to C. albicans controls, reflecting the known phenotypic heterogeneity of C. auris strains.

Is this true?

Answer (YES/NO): NO